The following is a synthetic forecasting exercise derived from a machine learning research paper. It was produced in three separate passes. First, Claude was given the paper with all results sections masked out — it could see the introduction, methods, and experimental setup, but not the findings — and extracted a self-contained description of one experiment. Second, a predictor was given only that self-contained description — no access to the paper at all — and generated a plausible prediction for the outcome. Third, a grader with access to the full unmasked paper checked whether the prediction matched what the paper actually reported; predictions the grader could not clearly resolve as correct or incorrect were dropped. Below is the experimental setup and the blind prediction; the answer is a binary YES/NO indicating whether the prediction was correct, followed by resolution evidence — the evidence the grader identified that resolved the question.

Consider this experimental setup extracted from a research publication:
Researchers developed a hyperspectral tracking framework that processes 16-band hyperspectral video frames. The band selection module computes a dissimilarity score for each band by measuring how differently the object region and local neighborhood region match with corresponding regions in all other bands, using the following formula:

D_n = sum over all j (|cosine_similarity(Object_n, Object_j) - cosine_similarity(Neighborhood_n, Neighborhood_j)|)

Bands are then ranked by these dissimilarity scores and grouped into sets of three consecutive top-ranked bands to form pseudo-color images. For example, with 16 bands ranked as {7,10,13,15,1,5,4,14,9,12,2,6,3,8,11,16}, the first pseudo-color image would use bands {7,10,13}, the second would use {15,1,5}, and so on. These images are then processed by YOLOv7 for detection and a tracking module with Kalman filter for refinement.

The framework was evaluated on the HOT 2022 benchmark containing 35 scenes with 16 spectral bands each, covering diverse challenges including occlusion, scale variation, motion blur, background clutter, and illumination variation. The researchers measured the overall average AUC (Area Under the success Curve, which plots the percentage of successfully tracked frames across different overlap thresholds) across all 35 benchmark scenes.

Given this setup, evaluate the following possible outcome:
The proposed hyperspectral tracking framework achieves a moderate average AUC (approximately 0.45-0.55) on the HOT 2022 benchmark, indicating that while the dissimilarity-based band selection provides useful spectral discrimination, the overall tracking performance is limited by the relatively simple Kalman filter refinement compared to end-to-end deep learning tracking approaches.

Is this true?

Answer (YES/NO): NO